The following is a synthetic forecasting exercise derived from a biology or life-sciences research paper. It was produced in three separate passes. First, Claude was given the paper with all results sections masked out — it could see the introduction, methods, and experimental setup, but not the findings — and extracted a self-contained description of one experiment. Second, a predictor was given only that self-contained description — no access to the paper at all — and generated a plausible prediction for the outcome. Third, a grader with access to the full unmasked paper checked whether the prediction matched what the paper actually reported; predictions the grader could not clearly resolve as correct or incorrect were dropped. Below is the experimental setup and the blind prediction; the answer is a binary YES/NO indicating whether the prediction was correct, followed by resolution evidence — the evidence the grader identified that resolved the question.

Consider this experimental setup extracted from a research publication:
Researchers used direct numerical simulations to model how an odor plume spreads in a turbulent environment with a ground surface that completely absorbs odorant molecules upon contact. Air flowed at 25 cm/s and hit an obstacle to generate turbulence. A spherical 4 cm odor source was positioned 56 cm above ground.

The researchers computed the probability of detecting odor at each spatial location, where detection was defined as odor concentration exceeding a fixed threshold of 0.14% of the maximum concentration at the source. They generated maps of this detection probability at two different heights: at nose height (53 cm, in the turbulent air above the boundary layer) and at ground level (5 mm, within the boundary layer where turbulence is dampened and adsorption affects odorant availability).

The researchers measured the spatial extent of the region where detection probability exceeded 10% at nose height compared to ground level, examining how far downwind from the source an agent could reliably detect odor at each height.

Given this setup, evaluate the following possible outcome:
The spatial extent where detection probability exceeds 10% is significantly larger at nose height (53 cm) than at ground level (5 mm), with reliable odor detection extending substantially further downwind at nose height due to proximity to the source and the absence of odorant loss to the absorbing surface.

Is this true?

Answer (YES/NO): YES